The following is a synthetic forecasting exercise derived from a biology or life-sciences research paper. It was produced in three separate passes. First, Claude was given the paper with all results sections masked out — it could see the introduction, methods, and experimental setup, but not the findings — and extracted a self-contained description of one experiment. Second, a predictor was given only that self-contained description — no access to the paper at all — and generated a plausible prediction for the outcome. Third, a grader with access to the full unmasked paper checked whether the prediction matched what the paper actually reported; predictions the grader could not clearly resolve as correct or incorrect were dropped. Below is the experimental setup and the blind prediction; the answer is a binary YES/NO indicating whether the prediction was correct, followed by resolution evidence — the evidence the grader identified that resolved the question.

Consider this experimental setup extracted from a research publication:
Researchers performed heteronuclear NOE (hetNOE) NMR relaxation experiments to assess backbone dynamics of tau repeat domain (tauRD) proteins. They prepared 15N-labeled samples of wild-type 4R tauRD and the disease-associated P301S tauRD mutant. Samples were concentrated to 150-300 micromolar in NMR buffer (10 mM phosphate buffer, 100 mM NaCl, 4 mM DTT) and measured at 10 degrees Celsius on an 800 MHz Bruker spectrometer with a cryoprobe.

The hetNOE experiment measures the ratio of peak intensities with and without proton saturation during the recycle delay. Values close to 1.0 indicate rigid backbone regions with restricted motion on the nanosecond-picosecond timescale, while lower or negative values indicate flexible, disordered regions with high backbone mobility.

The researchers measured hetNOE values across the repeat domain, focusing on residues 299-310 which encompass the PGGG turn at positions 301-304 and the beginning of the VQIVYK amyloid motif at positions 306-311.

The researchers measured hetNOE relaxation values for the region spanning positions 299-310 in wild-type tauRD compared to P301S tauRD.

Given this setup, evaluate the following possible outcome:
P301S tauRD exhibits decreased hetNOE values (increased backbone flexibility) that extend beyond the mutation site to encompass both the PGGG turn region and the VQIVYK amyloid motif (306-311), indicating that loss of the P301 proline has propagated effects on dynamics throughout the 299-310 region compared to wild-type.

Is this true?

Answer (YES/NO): NO